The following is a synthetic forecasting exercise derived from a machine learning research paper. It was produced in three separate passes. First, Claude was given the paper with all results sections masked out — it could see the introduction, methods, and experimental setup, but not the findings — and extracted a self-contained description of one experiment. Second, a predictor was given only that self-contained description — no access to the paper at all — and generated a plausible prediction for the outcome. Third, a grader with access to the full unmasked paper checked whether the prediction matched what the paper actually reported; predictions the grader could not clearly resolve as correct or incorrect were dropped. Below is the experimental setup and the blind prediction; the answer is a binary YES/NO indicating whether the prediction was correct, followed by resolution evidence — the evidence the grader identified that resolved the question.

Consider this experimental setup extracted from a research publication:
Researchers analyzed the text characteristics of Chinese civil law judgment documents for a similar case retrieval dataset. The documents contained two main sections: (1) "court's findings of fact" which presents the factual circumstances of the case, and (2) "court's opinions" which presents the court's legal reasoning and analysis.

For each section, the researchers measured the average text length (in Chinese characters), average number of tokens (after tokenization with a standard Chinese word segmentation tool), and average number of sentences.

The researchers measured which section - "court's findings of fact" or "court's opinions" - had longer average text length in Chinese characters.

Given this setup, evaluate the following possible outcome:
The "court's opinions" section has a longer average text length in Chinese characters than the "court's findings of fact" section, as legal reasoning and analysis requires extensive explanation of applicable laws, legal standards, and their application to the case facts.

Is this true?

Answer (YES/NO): YES